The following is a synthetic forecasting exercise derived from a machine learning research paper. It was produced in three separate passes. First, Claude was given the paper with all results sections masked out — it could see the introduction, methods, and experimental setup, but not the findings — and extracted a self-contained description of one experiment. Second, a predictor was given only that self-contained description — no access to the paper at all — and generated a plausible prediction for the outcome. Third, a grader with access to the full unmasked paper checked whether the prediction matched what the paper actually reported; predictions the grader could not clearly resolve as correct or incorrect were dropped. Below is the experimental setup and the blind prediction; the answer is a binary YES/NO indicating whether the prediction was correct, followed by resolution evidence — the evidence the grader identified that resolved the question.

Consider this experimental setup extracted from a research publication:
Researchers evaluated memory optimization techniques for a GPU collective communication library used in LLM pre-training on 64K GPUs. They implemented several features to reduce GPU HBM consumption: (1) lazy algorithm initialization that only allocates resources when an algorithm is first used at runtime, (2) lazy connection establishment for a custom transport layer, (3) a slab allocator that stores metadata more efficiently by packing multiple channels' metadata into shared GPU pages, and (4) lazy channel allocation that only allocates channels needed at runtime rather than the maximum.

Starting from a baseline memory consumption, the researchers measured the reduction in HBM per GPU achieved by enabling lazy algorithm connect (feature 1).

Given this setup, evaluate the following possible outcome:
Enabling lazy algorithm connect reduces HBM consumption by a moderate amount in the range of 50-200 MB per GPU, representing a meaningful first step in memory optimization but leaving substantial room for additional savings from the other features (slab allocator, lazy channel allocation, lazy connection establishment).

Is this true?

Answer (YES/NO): NO